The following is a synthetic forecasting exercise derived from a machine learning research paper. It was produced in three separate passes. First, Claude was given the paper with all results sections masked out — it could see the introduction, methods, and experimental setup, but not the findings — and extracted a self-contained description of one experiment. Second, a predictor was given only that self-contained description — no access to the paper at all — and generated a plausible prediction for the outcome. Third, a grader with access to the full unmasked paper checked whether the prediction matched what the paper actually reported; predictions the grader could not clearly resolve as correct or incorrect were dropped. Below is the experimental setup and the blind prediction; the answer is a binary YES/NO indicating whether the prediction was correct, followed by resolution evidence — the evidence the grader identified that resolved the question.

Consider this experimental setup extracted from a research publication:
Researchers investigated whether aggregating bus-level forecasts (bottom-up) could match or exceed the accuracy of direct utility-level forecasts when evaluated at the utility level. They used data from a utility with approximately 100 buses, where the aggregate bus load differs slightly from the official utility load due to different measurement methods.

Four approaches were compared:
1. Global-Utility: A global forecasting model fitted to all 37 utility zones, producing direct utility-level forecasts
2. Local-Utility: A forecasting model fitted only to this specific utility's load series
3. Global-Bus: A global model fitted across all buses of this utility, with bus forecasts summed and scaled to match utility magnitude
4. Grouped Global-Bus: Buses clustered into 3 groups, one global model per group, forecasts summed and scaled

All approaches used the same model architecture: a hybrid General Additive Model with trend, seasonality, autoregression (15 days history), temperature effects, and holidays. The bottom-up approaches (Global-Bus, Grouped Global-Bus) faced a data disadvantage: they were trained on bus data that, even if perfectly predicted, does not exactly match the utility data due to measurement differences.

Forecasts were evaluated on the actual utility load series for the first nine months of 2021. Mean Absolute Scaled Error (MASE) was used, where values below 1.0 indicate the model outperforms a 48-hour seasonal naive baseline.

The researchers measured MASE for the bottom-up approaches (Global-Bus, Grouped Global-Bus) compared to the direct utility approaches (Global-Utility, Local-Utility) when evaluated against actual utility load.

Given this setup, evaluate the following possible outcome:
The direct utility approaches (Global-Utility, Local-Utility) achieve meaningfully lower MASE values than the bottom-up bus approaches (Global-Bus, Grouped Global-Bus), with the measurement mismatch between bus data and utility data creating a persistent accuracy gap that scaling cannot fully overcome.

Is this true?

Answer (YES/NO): NO